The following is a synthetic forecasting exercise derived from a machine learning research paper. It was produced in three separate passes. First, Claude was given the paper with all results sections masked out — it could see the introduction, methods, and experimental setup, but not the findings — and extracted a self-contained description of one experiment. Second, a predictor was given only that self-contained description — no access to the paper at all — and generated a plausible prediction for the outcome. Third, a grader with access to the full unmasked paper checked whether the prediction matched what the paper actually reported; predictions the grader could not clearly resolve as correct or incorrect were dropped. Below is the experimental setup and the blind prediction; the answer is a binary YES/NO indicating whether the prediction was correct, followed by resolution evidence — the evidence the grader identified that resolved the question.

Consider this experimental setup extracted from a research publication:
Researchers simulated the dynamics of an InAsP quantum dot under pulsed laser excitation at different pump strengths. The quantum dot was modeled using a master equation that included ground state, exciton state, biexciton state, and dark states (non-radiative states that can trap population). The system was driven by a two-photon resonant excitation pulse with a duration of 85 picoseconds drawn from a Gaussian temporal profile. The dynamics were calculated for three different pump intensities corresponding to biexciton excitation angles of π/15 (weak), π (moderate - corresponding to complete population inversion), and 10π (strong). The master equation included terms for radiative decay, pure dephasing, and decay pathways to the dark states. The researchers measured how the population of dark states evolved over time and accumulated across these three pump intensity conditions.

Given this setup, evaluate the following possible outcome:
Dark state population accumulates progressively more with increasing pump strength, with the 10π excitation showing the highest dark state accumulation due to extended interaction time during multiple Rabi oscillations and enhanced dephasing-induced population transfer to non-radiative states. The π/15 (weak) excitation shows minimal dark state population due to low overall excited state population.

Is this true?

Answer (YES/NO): YES